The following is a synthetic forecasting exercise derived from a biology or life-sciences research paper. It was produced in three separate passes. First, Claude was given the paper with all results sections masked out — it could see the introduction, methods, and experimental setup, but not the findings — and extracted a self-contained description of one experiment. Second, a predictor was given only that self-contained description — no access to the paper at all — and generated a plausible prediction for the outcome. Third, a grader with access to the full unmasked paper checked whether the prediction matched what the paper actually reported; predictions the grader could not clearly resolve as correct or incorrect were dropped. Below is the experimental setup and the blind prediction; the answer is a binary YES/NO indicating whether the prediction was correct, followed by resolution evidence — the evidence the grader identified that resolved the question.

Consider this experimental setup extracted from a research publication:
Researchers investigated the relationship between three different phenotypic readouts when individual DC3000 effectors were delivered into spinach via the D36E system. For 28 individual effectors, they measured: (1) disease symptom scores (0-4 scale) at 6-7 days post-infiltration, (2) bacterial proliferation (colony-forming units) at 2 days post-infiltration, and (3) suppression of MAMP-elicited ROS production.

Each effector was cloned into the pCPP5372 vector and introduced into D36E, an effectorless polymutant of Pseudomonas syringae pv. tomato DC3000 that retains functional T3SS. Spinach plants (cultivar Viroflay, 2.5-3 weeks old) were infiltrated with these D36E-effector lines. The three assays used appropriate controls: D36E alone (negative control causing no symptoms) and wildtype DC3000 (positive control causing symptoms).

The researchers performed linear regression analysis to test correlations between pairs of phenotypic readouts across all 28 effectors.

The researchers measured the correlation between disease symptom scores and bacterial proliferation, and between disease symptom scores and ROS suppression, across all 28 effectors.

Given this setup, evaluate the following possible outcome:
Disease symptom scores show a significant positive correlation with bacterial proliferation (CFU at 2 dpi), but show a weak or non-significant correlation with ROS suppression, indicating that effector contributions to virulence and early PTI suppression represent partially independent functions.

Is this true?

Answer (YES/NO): NO